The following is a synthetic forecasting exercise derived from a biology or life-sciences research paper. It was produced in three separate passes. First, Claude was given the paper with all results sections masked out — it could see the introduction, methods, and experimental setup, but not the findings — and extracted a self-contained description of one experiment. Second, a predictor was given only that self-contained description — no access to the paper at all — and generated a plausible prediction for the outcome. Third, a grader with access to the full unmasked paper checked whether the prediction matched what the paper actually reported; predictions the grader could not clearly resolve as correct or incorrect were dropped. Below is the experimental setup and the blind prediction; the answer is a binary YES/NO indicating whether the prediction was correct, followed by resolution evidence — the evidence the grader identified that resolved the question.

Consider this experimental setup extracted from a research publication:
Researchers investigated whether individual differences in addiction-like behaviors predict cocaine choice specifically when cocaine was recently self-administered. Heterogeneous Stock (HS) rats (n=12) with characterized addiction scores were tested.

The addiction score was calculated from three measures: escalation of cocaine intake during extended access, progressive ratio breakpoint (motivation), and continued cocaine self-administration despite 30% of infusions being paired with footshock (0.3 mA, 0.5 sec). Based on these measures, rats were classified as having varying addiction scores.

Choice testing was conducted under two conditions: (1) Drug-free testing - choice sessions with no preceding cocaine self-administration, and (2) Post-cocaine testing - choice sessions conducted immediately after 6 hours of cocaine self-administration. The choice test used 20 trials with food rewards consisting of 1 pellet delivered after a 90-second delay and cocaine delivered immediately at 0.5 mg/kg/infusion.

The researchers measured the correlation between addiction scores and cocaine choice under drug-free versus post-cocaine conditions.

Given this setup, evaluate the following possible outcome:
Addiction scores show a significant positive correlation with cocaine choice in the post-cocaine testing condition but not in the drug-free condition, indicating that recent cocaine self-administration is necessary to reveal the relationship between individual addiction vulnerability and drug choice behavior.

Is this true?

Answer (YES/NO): YES